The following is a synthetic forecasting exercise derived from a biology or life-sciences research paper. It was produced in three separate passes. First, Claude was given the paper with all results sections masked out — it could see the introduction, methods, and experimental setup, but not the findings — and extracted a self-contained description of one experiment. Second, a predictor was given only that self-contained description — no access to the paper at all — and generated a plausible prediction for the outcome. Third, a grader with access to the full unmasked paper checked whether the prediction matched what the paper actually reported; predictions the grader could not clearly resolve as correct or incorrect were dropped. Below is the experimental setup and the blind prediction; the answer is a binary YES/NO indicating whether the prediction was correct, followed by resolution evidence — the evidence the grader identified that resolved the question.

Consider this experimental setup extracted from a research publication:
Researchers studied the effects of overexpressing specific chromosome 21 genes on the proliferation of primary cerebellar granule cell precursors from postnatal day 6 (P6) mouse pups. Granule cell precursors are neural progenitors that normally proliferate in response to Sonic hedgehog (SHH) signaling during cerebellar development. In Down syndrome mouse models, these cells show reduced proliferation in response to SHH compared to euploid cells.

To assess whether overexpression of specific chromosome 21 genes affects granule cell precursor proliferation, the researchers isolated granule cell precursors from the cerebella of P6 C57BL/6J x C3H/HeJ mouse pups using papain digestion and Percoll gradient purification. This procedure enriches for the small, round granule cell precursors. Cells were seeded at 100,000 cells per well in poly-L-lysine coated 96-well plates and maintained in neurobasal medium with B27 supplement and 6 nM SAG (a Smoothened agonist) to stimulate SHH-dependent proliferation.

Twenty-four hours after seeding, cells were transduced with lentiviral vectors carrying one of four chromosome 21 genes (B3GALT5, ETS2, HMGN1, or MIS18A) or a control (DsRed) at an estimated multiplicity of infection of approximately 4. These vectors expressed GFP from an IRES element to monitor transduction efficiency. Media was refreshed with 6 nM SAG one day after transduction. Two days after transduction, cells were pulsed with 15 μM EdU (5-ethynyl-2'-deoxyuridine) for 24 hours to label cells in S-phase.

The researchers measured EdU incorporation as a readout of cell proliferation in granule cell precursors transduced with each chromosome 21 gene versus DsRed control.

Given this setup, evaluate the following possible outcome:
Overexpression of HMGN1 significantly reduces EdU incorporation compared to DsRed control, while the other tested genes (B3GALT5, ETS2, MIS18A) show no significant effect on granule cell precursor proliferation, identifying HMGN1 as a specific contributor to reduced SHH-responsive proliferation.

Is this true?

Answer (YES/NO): NO